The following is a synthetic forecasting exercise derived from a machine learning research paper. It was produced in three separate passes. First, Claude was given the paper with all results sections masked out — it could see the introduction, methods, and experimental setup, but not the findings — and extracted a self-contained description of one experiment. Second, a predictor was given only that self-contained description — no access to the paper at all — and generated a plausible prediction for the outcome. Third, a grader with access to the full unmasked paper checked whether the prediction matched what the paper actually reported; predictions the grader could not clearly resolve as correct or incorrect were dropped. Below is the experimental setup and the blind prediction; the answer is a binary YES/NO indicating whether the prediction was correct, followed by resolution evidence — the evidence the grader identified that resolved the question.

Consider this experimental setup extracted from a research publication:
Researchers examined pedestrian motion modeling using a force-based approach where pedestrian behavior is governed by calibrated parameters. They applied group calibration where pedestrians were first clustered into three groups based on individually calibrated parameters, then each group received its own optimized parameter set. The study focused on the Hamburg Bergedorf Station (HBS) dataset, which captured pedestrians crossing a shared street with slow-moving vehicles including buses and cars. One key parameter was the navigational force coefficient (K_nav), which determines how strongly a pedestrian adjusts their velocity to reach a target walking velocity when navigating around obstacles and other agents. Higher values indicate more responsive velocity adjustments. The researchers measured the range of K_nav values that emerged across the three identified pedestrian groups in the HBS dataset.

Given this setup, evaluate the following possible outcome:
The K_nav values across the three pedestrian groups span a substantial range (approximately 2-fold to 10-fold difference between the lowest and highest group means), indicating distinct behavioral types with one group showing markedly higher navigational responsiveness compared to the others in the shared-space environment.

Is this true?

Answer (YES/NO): YES